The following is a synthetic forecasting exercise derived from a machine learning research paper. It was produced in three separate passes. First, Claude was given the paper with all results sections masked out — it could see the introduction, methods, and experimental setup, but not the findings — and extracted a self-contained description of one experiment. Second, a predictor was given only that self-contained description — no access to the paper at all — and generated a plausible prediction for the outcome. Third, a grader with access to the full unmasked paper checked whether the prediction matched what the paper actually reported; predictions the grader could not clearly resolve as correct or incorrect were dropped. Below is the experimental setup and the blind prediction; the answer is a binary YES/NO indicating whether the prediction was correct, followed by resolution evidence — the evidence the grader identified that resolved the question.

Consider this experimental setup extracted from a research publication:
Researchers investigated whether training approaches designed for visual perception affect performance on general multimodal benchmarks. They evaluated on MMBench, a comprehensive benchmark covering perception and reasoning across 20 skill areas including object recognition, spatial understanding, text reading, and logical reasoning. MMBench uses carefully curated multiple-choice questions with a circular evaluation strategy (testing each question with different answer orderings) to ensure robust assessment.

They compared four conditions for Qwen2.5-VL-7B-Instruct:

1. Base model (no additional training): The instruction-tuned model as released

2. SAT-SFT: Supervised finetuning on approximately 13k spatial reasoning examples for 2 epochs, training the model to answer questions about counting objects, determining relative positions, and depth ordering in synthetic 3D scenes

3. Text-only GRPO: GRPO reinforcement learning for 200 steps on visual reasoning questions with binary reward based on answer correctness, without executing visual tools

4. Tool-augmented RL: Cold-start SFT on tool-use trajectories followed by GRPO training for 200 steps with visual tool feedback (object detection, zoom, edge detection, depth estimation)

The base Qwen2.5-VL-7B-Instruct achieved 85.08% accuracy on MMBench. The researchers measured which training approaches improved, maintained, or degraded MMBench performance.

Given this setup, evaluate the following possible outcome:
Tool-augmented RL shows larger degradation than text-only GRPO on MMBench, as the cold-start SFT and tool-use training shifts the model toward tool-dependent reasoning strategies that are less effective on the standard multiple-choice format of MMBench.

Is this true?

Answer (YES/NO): NO